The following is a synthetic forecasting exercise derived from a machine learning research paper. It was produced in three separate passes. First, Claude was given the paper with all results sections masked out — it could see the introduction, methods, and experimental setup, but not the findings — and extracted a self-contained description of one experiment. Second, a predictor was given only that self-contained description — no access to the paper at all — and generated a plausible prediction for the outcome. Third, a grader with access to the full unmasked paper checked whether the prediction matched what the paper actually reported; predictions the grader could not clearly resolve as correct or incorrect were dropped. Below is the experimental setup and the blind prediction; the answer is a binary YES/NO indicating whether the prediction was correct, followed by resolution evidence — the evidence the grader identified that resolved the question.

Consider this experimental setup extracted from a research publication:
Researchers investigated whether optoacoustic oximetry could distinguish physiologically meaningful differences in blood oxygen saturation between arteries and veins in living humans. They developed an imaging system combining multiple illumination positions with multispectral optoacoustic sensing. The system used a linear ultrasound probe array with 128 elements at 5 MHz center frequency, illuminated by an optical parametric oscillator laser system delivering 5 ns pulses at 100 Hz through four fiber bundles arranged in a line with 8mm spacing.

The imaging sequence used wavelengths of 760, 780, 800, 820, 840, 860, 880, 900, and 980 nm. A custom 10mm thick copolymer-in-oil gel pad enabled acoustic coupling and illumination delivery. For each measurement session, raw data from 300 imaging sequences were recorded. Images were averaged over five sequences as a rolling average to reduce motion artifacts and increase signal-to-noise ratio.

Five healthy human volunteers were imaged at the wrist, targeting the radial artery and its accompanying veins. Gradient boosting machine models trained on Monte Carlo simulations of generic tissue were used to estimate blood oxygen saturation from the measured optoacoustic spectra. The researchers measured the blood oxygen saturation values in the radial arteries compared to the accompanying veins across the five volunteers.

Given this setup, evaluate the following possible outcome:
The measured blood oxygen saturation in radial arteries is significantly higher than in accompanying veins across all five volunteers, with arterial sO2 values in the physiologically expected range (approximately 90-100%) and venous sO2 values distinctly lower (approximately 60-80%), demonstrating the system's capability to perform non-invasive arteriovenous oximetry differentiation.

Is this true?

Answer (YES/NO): NO